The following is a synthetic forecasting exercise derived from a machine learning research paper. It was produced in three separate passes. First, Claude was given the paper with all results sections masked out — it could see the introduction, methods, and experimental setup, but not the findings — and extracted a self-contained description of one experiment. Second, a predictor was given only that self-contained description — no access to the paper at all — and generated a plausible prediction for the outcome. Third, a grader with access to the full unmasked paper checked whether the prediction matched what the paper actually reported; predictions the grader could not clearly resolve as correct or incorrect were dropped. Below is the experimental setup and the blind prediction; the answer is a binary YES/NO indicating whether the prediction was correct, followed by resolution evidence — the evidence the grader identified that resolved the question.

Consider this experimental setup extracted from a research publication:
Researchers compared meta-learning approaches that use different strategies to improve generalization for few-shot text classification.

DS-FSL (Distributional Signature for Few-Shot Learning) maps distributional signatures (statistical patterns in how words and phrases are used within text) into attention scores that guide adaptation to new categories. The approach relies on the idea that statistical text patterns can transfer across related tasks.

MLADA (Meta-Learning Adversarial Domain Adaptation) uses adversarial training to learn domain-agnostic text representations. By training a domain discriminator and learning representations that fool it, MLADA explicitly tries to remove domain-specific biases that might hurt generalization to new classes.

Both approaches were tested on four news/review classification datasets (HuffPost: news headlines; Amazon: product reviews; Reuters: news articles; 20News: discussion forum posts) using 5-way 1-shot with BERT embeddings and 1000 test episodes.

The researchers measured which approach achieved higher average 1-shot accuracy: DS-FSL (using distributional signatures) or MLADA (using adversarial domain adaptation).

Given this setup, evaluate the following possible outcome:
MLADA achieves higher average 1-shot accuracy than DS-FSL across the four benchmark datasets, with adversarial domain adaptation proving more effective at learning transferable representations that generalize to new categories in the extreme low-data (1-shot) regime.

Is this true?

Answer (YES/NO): YES